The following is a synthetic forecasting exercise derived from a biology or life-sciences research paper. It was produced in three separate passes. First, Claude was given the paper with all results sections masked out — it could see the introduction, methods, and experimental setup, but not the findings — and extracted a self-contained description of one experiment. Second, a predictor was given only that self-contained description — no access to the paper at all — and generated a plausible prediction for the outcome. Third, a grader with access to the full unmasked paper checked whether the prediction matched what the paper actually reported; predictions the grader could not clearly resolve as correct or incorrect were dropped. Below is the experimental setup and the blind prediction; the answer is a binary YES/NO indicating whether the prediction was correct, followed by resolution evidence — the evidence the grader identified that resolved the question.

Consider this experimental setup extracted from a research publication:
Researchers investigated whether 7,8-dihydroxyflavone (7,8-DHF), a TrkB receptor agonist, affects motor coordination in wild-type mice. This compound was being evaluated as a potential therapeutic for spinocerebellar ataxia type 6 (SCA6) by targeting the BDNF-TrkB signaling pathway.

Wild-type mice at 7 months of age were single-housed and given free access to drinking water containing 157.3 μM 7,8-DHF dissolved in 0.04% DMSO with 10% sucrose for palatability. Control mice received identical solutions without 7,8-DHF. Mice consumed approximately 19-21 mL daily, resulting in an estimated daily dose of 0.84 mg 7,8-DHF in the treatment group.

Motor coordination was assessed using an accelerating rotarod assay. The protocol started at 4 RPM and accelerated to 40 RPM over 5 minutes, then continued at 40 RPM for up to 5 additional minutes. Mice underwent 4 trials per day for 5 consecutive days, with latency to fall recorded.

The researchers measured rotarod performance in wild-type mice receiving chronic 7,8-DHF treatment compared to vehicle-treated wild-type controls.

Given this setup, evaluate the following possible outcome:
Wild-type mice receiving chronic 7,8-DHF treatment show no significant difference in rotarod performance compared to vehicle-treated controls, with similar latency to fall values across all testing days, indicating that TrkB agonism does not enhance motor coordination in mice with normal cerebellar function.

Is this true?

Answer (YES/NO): YES